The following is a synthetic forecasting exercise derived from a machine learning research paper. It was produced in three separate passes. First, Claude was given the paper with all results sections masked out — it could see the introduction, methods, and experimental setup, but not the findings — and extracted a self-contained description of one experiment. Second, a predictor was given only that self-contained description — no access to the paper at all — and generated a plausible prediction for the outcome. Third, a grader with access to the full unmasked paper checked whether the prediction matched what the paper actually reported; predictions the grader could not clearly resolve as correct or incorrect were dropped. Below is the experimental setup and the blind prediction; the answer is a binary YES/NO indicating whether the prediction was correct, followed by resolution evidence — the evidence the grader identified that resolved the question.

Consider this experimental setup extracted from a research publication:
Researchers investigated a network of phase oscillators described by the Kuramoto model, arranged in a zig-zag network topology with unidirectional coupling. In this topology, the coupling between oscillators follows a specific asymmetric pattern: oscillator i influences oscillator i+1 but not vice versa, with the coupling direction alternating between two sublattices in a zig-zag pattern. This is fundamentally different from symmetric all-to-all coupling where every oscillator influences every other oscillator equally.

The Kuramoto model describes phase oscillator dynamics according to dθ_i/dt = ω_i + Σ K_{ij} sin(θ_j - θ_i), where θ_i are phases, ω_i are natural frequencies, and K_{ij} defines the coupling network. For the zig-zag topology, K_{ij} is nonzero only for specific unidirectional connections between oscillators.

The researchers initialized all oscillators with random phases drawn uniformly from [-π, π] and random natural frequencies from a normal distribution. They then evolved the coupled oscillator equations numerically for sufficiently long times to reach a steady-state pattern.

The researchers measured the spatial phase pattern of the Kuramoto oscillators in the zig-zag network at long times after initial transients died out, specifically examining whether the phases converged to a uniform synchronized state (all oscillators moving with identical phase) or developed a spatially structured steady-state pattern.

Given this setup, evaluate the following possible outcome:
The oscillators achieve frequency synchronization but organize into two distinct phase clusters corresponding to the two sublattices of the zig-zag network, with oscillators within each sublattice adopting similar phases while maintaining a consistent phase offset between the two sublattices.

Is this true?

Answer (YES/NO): NO